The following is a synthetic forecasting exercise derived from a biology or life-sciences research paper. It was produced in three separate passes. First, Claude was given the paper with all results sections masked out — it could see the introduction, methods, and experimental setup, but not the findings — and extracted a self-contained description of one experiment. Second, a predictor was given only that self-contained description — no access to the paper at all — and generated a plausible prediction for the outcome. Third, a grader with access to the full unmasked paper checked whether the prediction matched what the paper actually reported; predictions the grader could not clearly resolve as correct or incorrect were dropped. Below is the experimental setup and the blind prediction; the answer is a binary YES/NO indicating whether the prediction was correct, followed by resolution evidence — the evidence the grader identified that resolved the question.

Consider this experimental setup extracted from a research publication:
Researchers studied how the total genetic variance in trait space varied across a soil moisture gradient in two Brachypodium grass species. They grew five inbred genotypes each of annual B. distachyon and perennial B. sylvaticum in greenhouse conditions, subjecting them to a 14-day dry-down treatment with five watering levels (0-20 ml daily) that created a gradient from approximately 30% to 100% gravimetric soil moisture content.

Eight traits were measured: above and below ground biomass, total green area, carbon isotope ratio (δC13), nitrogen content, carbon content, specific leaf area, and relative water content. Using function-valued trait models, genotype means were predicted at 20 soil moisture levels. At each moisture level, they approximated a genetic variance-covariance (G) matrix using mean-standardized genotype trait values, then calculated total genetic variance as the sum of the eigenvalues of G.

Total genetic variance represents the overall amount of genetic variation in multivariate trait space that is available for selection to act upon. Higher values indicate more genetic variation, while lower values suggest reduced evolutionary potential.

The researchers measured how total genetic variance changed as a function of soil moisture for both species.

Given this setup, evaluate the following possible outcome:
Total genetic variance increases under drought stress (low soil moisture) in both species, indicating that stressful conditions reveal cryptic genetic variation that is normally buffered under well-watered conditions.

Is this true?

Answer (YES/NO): NO